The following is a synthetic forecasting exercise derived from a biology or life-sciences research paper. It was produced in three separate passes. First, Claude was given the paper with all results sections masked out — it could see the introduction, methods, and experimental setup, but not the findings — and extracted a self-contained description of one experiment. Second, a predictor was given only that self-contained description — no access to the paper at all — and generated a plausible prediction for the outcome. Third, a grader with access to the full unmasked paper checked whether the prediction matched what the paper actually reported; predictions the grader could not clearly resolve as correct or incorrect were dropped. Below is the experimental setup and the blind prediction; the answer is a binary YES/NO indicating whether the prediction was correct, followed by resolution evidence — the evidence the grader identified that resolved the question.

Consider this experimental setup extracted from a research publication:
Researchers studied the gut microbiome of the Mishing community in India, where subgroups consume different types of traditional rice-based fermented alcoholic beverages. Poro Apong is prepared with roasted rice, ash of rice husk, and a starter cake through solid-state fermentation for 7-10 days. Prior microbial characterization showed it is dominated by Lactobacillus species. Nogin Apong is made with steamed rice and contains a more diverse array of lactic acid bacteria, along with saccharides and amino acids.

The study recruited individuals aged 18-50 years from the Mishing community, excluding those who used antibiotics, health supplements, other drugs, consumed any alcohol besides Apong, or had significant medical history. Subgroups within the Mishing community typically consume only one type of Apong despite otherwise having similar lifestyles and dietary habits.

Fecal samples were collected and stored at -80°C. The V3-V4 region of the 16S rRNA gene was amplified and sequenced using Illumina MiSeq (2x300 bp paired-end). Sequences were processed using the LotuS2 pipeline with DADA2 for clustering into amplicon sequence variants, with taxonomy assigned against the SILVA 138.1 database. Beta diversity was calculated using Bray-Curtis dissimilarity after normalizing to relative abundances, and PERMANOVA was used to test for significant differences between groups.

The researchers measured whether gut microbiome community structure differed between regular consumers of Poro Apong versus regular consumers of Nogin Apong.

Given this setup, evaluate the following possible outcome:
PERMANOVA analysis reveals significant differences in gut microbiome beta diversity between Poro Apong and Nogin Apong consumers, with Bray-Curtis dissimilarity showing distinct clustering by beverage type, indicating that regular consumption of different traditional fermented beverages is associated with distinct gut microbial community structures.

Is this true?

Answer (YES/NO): YES